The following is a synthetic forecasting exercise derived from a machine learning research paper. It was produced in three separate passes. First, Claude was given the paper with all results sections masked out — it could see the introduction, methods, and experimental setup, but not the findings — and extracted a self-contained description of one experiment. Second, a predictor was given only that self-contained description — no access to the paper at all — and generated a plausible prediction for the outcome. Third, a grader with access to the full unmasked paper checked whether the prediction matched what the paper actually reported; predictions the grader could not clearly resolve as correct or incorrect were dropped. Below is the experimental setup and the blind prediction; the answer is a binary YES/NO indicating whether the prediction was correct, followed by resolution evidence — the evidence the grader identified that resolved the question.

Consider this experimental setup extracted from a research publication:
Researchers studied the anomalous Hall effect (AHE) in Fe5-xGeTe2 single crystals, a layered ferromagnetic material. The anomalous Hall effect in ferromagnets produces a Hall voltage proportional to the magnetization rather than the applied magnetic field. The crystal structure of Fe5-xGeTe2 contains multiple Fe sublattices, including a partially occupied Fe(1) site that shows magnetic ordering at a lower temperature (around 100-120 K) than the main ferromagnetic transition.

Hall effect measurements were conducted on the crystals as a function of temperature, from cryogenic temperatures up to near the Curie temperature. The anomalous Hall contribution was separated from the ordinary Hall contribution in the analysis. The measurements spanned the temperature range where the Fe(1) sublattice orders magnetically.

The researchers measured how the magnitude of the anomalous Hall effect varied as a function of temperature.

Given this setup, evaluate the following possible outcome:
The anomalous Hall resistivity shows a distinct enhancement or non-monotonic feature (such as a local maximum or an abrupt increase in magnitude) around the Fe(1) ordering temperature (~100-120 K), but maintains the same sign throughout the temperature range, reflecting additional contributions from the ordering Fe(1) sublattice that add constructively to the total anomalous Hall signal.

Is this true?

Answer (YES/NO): YES